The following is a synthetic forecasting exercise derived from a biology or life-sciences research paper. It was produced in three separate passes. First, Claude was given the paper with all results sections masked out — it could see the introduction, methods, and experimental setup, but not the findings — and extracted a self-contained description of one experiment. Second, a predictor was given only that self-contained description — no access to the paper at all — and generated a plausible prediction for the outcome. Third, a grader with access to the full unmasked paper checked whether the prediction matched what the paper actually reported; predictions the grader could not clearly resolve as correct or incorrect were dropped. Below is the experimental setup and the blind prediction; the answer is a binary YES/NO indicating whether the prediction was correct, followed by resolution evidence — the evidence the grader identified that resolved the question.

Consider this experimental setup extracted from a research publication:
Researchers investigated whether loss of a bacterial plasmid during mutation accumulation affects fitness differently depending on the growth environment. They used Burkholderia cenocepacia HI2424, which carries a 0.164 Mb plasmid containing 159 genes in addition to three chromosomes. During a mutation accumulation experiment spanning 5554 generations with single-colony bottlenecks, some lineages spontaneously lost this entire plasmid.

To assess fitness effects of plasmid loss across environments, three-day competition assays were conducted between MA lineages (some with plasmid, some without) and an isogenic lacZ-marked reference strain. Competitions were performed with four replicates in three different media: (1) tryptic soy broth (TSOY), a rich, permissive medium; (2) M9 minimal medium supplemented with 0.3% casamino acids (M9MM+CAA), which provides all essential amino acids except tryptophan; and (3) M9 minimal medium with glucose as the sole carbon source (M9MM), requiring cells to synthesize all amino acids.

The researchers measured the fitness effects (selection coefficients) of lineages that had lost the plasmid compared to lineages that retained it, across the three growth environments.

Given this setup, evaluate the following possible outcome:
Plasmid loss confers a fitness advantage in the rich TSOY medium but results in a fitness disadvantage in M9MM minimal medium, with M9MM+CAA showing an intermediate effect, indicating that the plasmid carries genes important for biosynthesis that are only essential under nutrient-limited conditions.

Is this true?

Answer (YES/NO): NO